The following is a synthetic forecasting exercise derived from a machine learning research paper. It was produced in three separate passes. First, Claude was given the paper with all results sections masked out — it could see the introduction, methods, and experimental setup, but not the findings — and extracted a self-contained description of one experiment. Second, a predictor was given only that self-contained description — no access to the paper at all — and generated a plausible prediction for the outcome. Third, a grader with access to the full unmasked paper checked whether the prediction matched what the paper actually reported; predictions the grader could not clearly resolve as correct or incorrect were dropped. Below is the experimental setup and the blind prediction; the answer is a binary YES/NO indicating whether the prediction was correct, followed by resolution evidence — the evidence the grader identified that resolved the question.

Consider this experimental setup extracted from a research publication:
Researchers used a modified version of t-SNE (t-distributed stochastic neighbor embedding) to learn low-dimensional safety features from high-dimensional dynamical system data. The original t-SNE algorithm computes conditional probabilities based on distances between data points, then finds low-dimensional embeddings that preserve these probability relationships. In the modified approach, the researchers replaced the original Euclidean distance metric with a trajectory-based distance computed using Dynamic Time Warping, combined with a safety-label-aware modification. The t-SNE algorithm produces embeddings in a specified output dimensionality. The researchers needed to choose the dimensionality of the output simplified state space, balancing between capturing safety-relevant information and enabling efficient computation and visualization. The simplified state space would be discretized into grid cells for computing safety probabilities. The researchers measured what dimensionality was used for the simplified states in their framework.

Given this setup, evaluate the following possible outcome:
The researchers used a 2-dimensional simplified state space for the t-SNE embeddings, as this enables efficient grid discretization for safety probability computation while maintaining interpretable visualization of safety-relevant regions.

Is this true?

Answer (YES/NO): YES